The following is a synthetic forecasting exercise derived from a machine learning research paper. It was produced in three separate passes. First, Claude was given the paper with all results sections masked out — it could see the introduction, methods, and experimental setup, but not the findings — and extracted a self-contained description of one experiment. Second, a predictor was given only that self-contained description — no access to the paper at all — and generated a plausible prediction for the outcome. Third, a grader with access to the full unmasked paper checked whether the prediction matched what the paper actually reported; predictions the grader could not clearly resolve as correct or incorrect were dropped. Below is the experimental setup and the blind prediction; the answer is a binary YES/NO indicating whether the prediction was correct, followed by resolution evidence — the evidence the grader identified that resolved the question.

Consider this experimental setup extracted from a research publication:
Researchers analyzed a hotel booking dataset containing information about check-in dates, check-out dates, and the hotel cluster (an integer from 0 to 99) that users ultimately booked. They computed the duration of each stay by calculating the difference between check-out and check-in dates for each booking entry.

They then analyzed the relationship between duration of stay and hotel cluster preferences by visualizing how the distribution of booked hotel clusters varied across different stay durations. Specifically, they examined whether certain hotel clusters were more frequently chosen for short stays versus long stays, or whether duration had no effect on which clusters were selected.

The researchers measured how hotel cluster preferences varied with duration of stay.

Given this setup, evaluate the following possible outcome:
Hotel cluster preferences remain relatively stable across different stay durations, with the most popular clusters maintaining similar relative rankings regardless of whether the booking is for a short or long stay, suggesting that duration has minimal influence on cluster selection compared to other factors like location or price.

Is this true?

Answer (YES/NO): NO